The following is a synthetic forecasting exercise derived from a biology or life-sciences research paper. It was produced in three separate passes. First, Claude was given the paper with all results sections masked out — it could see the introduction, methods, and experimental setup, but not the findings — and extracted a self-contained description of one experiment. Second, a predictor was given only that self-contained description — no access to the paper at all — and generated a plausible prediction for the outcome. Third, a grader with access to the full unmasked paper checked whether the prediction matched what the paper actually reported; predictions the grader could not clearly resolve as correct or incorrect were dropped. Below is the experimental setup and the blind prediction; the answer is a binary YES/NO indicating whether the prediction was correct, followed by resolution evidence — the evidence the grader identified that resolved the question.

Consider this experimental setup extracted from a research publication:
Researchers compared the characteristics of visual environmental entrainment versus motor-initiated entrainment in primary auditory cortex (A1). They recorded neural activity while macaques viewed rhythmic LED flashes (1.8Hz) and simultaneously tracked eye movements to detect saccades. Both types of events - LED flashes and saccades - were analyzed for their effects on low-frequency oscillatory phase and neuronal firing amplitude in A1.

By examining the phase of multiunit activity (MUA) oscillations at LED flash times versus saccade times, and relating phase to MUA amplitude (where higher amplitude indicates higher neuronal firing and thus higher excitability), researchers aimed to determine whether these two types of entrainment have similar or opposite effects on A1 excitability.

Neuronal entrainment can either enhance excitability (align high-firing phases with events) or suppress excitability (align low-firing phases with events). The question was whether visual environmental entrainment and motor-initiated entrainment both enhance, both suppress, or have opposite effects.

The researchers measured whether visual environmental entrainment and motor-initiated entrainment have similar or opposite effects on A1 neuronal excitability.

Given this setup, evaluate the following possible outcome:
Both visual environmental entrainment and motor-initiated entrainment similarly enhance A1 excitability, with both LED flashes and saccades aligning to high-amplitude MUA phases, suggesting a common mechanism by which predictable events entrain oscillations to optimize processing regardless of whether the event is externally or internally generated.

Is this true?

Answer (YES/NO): NO